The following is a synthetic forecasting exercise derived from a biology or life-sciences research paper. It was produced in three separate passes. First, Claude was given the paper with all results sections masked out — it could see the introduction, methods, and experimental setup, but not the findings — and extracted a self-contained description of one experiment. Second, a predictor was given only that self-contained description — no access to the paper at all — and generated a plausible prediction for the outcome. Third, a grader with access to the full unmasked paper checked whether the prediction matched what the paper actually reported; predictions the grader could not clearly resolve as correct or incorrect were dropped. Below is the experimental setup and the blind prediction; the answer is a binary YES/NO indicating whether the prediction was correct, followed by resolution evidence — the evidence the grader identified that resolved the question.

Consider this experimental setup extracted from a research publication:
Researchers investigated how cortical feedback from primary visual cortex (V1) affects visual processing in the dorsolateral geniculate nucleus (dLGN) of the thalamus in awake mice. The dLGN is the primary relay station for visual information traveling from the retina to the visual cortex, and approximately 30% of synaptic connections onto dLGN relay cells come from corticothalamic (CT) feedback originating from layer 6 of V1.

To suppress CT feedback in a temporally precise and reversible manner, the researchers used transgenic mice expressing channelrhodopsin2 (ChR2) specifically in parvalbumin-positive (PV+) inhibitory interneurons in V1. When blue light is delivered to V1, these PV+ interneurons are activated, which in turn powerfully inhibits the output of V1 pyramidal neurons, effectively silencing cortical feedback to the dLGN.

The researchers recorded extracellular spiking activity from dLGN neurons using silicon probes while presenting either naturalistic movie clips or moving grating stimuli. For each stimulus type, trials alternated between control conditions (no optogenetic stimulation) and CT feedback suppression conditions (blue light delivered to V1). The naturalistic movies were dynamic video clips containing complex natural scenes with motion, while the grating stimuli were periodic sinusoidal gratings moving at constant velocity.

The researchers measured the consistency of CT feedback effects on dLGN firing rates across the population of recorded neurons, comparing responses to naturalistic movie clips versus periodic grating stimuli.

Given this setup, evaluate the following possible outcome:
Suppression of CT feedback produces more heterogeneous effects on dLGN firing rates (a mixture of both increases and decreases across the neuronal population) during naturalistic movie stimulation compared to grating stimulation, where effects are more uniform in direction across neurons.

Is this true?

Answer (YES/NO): NO